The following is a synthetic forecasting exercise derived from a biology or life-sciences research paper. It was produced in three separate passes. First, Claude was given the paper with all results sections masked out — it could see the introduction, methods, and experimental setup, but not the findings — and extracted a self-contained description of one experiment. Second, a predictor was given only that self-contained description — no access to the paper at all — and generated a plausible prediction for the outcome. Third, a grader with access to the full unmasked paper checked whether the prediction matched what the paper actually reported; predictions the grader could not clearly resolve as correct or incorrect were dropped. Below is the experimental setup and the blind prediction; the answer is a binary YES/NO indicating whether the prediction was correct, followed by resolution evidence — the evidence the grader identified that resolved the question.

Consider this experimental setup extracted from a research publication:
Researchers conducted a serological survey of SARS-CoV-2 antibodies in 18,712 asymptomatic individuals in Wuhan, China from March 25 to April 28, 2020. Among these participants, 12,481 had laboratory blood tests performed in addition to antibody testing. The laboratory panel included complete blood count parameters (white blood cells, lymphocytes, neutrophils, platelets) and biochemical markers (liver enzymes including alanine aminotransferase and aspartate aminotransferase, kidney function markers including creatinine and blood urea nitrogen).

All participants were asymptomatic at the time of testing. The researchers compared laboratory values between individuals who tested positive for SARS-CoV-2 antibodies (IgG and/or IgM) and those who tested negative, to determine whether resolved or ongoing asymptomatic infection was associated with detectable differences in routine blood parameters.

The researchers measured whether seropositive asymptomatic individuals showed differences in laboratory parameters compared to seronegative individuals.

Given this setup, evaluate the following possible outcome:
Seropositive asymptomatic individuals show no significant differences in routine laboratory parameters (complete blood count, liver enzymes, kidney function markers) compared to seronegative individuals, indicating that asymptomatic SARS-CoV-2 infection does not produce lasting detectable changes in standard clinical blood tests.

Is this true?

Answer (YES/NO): NO